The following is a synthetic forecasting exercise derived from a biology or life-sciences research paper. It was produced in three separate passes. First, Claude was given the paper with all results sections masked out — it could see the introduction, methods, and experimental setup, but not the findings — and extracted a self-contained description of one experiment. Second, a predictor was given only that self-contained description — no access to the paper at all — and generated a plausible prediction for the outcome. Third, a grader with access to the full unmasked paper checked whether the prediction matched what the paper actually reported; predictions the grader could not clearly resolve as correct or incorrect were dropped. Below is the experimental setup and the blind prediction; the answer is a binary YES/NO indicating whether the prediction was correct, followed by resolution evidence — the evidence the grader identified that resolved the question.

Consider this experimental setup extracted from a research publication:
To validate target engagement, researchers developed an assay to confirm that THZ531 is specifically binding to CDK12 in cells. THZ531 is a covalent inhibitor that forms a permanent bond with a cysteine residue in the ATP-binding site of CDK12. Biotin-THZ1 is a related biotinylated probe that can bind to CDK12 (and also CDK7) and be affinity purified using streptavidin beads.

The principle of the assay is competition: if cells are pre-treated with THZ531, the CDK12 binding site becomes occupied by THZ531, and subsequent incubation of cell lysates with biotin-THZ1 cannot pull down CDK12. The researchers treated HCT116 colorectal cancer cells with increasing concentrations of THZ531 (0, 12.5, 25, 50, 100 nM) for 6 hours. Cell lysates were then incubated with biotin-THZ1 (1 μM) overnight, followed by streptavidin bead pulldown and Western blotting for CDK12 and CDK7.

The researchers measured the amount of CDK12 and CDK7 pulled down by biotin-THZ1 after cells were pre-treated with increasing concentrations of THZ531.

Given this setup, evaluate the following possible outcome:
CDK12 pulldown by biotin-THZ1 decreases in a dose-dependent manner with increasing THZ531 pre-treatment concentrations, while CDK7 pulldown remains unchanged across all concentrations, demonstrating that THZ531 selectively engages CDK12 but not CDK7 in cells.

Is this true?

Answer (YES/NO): YES